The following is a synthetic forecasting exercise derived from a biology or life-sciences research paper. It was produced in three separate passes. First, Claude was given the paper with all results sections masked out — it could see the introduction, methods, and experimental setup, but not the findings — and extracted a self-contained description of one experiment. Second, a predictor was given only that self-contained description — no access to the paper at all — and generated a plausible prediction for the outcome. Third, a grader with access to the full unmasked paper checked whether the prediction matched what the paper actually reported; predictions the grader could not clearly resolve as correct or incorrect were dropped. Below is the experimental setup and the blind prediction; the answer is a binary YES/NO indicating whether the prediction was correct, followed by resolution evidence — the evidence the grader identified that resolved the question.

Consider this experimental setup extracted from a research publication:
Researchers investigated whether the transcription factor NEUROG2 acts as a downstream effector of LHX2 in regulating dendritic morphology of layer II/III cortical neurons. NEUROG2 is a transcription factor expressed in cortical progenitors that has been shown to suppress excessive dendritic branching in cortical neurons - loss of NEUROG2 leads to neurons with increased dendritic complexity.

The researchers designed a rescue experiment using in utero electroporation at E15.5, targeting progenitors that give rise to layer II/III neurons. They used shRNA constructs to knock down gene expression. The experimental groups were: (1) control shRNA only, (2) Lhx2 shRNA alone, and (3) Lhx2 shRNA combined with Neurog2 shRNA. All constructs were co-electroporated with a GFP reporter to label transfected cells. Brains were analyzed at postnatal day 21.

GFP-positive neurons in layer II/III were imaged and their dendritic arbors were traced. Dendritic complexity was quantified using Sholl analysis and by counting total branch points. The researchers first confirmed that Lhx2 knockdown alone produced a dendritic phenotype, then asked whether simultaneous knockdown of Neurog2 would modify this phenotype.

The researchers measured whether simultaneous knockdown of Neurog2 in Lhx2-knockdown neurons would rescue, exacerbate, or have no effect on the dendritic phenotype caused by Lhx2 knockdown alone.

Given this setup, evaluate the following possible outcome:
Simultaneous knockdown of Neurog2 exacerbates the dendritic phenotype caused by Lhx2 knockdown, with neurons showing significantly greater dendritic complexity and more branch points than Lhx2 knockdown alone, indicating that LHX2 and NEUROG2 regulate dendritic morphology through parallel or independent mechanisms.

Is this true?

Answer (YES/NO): NO